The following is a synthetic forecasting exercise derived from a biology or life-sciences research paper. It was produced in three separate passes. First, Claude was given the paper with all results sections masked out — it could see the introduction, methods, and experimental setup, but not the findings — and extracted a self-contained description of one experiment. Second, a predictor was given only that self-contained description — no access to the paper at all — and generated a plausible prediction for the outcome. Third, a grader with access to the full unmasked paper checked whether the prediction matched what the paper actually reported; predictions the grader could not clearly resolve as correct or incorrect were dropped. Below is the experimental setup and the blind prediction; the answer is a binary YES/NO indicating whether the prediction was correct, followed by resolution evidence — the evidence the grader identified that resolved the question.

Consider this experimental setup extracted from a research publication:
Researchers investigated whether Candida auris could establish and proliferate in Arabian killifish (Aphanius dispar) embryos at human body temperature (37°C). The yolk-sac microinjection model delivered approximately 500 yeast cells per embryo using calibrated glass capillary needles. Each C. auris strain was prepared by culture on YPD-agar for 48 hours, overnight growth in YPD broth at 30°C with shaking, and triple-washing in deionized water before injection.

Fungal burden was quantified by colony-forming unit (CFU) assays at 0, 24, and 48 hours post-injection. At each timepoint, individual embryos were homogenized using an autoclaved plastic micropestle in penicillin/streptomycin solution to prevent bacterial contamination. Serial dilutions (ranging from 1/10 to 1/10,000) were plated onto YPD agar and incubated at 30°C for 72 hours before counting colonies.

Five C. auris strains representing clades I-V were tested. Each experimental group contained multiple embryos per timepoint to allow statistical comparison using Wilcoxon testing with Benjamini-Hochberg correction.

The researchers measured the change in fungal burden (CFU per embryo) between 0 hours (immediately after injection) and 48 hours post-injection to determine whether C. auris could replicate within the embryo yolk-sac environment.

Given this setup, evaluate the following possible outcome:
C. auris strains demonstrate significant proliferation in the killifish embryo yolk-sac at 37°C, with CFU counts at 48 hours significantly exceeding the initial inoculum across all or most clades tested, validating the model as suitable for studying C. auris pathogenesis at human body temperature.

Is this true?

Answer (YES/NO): YES